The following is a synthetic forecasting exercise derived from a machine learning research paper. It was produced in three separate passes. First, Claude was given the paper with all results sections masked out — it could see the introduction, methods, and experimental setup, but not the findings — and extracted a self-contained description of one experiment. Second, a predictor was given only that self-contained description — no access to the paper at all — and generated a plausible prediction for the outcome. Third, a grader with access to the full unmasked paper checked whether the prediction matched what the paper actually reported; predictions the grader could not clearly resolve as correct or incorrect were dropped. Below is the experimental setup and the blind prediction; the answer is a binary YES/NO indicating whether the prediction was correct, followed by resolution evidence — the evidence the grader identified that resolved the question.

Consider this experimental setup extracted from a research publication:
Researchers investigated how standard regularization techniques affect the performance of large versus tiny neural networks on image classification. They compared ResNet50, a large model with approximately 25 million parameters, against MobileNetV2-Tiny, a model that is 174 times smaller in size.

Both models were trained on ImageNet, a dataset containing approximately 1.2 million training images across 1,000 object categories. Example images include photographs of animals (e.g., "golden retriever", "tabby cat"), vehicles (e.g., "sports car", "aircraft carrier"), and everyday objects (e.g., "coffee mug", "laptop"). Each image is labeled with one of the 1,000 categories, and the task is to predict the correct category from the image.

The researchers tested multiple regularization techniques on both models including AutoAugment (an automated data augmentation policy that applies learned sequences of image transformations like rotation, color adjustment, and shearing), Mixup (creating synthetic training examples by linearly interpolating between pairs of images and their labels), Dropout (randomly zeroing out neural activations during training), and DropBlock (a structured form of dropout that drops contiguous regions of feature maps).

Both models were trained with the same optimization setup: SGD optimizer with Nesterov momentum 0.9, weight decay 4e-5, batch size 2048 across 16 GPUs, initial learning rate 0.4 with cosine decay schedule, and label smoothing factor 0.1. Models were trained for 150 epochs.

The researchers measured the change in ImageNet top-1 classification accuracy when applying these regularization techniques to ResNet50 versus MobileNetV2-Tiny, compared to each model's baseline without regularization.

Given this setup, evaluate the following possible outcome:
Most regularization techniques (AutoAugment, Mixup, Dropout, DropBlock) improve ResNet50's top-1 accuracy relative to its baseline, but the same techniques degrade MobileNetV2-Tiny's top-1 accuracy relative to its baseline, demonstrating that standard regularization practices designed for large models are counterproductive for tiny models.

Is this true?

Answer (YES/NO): YES